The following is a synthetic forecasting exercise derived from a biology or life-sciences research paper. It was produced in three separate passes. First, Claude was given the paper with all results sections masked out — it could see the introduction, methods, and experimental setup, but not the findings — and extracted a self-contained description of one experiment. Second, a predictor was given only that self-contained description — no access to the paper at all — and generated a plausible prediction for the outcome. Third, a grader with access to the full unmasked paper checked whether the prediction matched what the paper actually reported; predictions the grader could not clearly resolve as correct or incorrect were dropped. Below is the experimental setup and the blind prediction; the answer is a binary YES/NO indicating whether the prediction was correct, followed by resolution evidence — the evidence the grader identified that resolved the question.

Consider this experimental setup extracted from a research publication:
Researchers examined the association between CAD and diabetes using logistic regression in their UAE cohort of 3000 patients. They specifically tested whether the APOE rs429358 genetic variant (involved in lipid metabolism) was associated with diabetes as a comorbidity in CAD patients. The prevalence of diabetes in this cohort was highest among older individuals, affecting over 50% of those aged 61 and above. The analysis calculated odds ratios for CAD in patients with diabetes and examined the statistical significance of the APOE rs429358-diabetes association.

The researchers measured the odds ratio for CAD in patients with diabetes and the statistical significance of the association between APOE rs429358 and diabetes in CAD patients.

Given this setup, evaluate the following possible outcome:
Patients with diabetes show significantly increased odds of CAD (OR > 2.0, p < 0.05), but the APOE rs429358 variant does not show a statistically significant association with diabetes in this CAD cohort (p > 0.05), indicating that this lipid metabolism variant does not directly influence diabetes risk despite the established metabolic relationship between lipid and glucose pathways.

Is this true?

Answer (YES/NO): NO